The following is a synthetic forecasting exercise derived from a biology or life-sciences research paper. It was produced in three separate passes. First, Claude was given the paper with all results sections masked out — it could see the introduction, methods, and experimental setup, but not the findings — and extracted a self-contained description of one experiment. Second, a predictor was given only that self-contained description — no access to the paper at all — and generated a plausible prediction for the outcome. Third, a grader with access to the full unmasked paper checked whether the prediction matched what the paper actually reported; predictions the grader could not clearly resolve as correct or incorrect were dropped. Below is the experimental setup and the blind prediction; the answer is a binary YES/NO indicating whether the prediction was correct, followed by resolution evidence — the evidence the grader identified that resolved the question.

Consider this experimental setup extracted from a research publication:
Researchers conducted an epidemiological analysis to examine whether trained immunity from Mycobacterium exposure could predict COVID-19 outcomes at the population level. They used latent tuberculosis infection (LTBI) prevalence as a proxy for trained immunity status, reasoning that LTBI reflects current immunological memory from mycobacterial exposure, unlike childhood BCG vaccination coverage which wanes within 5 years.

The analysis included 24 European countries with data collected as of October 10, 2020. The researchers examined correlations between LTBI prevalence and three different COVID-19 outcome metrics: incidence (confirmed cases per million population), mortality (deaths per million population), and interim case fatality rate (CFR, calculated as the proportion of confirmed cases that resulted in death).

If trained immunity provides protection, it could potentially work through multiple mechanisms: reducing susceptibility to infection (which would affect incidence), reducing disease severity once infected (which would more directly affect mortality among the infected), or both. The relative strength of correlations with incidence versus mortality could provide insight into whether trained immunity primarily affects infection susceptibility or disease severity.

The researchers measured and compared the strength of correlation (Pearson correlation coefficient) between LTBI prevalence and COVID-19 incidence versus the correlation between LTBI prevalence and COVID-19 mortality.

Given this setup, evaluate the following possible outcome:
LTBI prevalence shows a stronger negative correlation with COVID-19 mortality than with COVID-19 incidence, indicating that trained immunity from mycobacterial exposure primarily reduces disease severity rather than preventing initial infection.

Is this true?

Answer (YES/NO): NO